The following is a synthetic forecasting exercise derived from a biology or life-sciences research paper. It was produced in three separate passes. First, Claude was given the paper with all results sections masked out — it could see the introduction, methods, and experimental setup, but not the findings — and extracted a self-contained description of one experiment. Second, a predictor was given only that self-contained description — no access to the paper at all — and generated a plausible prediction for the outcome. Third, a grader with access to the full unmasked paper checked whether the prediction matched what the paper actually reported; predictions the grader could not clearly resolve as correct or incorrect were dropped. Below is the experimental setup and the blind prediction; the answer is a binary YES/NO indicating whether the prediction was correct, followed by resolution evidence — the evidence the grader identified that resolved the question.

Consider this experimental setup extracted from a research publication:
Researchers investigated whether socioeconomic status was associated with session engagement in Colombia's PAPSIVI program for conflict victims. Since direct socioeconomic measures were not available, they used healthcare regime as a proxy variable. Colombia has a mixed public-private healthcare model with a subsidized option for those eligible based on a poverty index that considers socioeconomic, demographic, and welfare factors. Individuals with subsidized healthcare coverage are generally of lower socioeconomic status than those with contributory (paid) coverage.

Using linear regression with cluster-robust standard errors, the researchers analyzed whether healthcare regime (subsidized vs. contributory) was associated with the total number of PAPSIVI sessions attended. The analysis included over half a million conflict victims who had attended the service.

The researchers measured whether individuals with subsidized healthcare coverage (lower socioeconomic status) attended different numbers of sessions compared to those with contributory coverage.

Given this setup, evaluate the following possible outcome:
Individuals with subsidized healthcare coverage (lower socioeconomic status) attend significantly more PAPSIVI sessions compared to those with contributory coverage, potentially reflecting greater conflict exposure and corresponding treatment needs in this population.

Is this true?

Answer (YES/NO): NO